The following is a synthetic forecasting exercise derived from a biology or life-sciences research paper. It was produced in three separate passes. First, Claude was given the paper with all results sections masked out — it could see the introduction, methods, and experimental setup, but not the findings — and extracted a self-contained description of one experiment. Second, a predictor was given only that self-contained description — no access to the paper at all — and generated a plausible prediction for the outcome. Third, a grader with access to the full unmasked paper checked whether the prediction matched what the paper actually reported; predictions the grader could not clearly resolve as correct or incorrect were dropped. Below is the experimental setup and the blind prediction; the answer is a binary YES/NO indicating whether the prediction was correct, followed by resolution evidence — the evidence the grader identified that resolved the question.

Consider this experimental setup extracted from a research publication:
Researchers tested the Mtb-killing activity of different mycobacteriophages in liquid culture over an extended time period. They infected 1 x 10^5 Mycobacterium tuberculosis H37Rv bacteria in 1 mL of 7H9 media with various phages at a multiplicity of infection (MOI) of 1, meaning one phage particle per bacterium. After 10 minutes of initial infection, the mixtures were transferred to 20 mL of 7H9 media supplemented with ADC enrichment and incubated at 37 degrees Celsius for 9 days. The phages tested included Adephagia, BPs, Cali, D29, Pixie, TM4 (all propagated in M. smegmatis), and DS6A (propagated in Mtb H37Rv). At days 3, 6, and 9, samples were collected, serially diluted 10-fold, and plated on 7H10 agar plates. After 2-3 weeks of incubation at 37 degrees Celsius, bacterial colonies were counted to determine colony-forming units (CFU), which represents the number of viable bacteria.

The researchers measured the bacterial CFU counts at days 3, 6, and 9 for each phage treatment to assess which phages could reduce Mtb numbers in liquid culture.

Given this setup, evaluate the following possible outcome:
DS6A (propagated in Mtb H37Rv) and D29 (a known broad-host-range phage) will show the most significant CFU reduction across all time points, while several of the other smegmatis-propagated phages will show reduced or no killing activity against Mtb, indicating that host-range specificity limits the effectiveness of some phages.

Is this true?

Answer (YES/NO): NO